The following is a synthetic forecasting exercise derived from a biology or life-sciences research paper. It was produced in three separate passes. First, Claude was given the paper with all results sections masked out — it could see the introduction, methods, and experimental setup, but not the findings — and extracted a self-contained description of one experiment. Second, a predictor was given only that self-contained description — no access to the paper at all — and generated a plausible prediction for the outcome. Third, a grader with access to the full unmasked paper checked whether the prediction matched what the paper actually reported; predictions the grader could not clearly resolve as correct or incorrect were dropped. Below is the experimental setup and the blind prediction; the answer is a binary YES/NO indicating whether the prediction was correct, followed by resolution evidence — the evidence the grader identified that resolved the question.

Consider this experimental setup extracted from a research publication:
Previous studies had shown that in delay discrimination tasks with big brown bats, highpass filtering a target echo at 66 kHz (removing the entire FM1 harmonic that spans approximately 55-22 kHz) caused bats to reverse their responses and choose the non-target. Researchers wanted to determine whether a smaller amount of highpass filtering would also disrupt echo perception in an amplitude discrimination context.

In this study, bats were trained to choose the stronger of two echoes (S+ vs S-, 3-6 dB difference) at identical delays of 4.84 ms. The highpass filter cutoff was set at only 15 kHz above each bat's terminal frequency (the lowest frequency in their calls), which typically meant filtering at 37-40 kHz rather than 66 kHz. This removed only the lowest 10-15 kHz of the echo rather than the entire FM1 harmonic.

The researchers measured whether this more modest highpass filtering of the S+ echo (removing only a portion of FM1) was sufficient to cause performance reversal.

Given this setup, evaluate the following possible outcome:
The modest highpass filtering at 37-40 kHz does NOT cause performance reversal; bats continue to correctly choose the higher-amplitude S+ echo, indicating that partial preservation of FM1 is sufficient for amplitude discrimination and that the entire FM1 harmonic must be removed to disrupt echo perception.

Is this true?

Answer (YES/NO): NO